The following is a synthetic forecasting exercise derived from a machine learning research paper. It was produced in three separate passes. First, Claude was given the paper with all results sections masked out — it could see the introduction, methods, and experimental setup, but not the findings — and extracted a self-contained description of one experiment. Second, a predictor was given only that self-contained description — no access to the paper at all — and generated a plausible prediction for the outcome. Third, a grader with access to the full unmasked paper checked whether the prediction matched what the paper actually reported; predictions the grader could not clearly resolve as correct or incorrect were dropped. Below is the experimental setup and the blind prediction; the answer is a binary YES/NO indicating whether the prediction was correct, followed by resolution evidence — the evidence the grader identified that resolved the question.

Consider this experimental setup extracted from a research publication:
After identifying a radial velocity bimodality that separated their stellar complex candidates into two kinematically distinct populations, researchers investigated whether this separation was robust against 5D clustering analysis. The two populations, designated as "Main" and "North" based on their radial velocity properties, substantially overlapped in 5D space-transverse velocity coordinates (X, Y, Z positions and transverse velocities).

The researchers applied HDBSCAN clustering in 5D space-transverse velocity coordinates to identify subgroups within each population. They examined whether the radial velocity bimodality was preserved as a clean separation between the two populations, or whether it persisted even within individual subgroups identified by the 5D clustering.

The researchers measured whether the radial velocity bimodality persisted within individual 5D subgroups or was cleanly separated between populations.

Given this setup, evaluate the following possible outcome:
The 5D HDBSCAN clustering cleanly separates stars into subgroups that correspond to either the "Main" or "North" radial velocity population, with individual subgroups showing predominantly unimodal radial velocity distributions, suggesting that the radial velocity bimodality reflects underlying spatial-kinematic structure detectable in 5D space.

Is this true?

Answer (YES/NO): NO